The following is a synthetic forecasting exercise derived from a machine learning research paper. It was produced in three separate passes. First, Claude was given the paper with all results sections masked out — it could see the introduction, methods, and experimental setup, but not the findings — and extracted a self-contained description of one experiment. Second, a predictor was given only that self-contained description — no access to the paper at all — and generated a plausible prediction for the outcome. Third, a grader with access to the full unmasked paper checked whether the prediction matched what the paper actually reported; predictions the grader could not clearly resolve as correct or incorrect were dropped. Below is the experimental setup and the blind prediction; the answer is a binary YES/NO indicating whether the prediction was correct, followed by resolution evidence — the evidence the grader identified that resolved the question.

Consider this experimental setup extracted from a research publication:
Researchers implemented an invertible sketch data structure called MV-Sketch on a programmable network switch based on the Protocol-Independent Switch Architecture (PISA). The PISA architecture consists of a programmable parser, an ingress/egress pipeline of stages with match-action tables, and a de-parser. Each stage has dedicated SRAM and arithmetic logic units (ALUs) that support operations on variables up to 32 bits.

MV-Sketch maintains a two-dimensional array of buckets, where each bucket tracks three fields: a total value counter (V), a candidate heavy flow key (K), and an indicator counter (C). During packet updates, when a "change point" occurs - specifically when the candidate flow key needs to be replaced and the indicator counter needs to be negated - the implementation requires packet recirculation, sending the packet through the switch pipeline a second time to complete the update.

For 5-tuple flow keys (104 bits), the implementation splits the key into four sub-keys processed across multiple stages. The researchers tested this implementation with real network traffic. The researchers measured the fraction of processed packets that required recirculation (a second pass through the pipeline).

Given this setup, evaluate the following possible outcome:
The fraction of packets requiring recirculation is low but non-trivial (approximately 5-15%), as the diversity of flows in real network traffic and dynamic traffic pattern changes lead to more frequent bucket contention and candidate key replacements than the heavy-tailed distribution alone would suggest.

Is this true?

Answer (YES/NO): NO